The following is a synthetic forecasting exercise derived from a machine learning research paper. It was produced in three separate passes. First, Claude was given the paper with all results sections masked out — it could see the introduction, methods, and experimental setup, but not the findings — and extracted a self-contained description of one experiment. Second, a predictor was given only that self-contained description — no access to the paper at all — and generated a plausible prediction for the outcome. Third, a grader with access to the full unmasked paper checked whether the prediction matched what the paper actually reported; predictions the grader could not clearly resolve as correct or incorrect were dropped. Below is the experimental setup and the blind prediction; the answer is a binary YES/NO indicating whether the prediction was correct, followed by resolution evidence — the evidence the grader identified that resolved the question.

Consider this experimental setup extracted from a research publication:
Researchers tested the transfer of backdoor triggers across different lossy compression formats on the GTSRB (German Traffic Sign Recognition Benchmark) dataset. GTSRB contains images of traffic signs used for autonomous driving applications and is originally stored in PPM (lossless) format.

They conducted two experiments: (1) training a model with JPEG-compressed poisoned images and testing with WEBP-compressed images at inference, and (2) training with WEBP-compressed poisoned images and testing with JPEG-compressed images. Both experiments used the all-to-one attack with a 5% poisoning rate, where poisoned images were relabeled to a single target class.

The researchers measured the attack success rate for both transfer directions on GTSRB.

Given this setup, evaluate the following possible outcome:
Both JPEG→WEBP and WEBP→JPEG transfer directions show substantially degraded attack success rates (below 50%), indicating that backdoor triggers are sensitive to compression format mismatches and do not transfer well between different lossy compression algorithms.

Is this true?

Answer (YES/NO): NO